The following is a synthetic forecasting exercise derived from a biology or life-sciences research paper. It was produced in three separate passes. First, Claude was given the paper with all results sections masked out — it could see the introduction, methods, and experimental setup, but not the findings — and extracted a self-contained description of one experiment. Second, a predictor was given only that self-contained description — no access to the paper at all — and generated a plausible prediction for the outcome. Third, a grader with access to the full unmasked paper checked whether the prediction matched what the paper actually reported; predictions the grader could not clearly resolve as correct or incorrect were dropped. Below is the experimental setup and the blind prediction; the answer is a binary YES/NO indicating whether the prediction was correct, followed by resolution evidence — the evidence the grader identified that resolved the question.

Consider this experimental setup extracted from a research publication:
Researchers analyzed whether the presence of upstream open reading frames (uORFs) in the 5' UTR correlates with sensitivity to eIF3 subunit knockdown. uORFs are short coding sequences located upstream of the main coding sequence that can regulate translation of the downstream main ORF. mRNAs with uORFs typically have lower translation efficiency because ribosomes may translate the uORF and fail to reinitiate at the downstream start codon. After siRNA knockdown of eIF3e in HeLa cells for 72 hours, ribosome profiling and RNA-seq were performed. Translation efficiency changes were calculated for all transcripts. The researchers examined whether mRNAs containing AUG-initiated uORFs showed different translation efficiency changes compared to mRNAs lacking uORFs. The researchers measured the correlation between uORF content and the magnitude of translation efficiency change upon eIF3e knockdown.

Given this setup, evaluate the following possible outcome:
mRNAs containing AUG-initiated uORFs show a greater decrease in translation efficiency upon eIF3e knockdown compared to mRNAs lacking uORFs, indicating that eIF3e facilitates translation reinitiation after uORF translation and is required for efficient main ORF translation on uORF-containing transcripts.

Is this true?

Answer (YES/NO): YES